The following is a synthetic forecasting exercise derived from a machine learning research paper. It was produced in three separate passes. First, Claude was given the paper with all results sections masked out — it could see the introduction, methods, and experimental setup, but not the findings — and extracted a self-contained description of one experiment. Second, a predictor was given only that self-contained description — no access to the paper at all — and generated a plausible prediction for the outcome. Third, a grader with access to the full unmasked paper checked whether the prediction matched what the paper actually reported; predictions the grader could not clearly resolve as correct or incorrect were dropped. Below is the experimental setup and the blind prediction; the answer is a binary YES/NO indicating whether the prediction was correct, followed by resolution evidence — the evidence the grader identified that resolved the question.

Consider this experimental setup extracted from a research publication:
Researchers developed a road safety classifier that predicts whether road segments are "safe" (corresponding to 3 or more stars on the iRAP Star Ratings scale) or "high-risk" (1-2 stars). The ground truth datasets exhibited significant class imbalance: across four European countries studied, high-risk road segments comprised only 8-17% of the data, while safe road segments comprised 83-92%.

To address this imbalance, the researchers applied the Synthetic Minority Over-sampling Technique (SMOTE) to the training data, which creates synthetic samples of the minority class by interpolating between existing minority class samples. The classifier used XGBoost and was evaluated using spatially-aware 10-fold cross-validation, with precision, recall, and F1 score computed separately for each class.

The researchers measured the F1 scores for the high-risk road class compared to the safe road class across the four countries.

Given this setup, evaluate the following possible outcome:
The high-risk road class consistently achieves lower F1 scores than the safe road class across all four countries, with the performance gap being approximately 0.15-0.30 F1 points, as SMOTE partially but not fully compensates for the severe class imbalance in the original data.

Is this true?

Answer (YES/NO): NO